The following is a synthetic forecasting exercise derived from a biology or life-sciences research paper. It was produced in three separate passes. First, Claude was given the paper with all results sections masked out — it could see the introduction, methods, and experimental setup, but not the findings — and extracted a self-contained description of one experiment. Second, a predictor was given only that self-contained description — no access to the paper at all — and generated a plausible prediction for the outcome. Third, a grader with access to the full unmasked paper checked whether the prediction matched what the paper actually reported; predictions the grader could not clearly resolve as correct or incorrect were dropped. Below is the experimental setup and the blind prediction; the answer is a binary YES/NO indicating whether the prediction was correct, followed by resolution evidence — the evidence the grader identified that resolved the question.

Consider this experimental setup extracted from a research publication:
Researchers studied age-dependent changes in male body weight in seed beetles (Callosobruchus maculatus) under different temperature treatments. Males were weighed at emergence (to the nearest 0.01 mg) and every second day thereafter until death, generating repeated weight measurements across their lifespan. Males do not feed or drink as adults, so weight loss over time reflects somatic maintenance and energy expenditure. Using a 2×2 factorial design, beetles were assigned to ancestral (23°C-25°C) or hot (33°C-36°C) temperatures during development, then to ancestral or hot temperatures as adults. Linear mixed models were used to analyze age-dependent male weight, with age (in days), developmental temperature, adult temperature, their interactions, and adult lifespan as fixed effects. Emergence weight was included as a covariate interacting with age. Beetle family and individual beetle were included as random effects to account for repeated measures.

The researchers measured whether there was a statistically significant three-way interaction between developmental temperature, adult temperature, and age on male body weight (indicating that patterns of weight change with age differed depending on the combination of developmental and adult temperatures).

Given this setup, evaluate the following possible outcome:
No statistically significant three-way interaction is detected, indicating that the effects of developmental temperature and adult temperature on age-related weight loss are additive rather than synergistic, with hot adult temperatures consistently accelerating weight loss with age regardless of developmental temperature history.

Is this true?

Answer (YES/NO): NO